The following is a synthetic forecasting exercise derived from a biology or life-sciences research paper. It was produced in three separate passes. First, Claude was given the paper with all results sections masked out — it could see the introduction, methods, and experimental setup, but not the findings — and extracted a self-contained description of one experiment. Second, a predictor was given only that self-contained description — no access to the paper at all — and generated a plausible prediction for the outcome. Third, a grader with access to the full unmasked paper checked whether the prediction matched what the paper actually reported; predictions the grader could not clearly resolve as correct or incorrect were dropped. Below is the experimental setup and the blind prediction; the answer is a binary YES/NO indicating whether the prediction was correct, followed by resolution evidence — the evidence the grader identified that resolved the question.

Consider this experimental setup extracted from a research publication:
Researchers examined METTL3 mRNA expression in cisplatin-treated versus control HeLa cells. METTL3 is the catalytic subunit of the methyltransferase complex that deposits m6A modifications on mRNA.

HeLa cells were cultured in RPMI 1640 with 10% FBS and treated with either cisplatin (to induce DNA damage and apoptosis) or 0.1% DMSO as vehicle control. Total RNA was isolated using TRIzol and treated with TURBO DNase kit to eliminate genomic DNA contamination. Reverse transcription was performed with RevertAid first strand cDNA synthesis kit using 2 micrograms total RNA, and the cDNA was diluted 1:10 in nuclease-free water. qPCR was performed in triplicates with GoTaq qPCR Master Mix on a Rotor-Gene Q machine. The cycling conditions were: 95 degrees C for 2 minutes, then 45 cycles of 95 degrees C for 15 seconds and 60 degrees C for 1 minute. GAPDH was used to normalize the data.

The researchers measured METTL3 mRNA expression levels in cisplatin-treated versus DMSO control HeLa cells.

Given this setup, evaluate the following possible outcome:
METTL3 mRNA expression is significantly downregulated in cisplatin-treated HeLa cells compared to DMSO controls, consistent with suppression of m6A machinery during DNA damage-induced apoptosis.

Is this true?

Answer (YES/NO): NO